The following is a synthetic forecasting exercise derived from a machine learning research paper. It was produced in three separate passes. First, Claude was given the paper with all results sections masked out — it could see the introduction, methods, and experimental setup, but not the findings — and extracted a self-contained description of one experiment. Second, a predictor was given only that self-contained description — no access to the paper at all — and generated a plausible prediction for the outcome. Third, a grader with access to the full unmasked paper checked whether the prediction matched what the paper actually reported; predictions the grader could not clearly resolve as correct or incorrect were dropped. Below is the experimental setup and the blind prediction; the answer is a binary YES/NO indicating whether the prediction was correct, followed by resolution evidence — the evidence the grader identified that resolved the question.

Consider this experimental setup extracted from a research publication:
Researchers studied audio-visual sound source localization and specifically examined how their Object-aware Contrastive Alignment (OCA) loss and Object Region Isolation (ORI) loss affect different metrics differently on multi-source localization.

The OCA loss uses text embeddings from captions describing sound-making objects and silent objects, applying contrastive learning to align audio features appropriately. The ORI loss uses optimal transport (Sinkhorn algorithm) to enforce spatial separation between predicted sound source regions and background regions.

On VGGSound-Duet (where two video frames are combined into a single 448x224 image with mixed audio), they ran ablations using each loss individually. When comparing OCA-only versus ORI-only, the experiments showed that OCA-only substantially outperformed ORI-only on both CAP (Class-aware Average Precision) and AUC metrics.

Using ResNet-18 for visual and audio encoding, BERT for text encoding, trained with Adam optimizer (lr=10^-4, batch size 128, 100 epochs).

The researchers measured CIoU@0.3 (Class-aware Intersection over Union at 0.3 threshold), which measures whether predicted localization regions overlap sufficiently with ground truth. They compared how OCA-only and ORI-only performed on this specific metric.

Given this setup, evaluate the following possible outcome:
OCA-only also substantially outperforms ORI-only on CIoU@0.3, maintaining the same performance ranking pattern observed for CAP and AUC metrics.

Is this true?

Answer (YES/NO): NO